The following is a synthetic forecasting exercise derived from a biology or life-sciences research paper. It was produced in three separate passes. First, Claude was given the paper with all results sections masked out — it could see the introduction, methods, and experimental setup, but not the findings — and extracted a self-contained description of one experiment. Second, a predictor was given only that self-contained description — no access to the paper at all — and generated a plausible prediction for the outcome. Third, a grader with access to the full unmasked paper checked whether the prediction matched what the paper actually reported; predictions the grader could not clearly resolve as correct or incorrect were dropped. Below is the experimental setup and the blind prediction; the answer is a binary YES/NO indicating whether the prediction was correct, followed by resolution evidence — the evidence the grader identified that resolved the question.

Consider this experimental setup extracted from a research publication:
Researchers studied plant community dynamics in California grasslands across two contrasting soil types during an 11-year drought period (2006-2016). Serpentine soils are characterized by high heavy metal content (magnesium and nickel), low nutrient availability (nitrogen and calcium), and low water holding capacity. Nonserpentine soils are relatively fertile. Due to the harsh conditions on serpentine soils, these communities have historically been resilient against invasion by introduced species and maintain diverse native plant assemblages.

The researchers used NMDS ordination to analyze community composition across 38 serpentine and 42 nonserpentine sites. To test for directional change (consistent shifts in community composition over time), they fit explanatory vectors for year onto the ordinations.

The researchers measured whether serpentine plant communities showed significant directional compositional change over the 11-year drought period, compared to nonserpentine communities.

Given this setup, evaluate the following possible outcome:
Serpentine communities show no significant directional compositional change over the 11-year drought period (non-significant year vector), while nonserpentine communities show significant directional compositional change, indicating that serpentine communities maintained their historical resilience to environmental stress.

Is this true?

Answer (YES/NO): YES